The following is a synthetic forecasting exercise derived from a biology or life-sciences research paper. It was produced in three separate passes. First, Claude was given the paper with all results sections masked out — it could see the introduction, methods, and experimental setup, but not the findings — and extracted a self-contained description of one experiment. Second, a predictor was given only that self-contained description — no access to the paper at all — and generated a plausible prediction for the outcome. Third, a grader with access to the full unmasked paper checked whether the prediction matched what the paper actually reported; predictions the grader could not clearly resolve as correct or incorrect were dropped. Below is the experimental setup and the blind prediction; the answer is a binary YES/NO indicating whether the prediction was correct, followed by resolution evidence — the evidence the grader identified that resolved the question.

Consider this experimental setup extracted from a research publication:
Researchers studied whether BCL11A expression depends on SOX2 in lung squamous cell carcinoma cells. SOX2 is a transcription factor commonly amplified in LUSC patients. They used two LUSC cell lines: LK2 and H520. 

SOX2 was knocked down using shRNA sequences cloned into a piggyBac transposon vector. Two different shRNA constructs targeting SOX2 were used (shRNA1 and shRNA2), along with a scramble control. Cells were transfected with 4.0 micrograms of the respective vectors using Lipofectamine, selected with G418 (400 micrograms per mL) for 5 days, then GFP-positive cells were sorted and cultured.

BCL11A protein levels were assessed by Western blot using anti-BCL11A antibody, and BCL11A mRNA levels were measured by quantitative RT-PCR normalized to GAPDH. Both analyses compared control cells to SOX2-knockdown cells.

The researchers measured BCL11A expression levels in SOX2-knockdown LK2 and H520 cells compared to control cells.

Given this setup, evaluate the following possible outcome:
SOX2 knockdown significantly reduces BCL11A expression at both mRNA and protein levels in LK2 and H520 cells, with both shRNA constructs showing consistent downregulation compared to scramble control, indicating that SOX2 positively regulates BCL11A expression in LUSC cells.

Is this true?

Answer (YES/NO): YES